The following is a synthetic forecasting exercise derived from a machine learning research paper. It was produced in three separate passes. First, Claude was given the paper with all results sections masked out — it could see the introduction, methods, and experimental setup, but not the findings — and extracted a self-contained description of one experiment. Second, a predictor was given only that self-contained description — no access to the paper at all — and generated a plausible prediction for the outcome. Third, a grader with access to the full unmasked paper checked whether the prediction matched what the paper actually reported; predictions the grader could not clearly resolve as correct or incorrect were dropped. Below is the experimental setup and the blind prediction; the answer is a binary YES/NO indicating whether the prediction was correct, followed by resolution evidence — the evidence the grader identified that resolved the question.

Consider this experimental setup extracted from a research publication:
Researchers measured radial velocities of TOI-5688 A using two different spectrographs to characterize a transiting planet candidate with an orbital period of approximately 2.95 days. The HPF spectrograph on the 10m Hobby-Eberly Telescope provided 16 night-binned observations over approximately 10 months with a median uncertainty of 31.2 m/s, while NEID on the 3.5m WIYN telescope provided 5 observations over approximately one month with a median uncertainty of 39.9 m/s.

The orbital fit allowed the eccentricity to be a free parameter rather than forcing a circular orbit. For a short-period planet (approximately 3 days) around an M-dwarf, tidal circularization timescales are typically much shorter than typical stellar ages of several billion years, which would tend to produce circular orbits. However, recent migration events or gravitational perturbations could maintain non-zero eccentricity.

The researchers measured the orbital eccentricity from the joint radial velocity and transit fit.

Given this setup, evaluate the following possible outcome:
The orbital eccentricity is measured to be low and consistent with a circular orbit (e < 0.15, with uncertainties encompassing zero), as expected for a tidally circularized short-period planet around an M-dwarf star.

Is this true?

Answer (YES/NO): NO